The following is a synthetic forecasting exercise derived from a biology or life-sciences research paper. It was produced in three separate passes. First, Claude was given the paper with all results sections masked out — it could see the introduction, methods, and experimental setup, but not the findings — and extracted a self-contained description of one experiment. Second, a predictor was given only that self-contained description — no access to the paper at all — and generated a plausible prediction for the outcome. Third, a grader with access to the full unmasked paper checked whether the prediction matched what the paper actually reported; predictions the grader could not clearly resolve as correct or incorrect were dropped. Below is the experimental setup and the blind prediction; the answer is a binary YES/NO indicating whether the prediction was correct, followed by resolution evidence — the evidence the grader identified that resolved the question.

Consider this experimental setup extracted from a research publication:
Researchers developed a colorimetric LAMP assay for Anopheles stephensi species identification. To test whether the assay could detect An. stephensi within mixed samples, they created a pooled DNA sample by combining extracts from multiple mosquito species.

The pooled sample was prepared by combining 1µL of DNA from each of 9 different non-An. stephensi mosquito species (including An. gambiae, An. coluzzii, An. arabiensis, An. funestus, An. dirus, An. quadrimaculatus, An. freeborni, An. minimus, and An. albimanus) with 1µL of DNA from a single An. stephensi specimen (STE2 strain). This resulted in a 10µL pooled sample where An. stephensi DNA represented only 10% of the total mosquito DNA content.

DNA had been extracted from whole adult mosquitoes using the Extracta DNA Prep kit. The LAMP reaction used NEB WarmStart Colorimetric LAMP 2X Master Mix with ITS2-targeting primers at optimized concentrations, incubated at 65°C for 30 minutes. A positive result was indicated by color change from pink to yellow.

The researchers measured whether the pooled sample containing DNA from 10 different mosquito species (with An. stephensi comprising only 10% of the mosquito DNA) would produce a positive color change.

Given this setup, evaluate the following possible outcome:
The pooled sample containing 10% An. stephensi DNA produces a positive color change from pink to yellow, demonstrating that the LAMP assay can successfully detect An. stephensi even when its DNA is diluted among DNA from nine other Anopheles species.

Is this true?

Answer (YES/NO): YES